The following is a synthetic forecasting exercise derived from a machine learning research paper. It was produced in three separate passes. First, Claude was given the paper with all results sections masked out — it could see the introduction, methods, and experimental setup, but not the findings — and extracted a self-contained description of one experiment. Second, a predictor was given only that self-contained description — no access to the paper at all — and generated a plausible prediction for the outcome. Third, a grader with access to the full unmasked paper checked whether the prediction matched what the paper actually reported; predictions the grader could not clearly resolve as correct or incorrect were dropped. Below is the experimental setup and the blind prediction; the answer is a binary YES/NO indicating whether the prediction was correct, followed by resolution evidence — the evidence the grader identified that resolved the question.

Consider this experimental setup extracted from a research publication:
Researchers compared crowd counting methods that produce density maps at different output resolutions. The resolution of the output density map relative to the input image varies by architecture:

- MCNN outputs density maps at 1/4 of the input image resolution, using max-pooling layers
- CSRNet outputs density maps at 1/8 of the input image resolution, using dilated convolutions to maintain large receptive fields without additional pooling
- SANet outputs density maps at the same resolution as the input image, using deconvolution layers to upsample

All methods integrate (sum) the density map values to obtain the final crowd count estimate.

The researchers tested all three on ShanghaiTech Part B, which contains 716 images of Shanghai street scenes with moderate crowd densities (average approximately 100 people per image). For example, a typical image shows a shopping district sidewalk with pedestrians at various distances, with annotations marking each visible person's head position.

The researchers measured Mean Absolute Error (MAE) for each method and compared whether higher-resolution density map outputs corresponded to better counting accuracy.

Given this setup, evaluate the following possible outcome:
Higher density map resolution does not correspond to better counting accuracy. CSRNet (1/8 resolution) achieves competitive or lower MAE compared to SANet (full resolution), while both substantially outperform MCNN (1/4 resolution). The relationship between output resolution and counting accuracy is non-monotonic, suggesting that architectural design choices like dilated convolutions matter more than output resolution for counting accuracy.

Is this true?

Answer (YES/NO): NO